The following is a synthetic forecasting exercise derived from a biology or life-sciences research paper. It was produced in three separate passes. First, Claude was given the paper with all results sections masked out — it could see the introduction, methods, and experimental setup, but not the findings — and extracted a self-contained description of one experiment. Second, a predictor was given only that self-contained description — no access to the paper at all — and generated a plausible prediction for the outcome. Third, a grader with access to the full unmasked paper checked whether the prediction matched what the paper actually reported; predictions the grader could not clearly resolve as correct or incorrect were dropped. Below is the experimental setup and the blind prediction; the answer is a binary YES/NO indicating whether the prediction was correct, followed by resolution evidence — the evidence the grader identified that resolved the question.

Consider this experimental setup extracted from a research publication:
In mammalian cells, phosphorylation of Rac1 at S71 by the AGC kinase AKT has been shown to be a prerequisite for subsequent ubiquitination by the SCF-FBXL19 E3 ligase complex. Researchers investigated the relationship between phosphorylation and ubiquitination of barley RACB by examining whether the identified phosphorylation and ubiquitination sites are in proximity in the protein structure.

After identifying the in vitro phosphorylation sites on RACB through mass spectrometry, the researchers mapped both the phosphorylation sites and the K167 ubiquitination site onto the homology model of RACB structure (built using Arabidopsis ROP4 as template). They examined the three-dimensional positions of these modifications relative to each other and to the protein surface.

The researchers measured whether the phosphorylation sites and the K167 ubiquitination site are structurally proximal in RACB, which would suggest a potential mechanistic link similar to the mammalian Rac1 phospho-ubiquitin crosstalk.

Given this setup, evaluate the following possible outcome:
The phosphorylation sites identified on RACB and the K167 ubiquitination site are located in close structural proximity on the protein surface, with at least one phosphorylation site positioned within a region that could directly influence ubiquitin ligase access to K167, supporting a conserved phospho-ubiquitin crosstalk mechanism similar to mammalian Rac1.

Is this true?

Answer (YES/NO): NO